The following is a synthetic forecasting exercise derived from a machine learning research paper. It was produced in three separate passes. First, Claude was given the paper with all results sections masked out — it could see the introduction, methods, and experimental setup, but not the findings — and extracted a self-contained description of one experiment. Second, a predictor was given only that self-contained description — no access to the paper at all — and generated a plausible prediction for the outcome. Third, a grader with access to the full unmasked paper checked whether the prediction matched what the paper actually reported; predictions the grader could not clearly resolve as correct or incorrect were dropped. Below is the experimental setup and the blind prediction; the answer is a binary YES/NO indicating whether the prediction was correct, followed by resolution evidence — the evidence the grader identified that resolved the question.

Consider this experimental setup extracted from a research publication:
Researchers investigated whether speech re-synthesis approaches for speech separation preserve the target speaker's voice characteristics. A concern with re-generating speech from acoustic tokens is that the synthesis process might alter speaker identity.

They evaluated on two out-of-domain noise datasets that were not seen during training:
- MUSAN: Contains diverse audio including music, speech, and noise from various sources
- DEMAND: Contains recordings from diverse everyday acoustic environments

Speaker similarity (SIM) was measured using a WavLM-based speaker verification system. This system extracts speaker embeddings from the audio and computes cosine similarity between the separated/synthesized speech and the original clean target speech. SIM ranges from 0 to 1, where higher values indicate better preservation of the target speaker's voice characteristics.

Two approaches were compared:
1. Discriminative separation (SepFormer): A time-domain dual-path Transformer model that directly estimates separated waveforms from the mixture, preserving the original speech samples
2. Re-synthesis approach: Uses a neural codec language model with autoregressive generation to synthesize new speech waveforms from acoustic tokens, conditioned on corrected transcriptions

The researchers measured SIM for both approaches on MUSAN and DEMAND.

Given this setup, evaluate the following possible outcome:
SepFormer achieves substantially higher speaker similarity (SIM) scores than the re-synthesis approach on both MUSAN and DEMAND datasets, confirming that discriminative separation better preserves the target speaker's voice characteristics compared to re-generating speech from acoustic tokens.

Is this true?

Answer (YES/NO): NO